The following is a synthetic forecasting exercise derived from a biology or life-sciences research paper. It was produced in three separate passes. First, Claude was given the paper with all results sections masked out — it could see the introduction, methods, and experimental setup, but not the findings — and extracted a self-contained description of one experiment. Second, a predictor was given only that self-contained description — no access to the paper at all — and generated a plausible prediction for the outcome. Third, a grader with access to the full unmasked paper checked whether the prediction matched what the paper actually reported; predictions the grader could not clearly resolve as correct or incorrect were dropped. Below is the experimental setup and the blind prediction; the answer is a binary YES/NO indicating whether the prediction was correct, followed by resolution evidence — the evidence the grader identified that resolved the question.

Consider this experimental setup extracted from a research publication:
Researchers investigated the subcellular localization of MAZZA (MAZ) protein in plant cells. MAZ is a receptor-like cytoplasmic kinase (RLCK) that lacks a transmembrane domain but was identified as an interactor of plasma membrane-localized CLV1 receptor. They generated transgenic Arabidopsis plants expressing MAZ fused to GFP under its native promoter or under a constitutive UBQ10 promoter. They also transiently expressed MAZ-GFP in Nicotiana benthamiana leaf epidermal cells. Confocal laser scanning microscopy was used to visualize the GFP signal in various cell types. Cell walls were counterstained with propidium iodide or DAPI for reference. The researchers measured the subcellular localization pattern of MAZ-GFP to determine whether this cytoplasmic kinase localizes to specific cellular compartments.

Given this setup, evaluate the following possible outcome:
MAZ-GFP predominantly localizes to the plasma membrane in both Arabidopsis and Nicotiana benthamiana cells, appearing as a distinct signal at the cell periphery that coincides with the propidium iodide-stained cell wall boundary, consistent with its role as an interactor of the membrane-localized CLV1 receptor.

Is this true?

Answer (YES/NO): YES